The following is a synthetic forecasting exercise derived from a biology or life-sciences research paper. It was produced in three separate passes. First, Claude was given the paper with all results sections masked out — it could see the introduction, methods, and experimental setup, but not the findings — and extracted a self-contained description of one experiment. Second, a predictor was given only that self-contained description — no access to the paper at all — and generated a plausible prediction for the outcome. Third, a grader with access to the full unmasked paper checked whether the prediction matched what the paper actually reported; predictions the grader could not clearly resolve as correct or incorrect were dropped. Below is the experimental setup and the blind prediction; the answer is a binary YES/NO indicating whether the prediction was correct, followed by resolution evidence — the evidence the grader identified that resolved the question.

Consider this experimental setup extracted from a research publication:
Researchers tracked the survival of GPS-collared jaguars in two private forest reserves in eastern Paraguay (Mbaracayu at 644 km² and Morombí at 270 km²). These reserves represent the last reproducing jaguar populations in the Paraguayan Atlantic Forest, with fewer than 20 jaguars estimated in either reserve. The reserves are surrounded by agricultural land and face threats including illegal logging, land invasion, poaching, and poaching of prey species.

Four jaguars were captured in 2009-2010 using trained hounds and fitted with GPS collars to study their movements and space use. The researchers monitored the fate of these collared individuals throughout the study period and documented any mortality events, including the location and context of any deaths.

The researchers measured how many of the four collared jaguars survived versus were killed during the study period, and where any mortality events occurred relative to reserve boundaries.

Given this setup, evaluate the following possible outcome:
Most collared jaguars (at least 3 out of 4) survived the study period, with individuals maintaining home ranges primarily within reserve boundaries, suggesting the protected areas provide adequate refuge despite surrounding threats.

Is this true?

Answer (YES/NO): NO